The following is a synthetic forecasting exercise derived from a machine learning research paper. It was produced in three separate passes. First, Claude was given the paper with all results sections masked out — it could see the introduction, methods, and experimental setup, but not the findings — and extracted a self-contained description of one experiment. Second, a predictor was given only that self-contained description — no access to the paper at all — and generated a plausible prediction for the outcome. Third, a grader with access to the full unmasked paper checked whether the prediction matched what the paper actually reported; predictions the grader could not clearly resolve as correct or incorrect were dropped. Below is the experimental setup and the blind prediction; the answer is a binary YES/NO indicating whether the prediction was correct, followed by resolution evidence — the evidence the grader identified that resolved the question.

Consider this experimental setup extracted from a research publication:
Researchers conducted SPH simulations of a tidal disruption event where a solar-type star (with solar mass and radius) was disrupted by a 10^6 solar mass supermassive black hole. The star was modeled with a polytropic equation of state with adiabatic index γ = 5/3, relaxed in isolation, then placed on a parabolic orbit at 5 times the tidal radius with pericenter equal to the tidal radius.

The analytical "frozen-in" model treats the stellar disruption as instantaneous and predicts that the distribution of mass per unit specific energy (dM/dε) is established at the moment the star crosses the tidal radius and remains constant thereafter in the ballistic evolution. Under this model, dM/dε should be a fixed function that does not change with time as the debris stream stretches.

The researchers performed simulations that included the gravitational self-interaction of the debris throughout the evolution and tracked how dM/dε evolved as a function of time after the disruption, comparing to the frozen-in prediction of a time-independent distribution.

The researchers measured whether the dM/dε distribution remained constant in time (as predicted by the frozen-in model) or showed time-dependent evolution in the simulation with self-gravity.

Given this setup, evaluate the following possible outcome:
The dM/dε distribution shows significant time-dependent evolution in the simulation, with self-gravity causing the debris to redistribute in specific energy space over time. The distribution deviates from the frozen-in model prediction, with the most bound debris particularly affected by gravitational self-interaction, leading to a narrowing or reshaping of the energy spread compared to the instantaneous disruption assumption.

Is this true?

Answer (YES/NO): NO